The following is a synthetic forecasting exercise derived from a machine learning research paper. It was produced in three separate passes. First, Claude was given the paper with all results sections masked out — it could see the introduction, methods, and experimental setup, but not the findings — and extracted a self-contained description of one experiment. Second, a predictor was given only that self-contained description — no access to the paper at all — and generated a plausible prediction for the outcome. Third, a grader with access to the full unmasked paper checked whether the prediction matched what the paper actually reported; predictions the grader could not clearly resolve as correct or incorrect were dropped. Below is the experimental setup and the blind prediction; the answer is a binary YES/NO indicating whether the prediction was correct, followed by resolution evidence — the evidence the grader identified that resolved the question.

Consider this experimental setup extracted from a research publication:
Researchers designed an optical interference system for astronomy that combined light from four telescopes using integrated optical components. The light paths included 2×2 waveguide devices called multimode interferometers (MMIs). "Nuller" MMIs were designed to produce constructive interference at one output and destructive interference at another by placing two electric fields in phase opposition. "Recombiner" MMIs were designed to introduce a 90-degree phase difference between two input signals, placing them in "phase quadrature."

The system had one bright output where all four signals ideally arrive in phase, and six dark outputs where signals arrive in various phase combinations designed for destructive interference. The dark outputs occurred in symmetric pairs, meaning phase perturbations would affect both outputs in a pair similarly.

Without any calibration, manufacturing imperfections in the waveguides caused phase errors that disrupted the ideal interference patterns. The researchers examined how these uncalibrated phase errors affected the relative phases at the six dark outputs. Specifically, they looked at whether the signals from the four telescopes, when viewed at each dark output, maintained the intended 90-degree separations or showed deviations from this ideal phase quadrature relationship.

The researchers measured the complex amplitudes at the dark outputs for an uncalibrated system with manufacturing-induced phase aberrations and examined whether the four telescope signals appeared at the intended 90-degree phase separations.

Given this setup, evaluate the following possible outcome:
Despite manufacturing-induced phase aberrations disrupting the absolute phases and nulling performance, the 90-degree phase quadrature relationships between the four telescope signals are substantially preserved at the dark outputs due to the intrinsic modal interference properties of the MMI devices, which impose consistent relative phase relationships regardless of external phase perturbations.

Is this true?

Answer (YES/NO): NO